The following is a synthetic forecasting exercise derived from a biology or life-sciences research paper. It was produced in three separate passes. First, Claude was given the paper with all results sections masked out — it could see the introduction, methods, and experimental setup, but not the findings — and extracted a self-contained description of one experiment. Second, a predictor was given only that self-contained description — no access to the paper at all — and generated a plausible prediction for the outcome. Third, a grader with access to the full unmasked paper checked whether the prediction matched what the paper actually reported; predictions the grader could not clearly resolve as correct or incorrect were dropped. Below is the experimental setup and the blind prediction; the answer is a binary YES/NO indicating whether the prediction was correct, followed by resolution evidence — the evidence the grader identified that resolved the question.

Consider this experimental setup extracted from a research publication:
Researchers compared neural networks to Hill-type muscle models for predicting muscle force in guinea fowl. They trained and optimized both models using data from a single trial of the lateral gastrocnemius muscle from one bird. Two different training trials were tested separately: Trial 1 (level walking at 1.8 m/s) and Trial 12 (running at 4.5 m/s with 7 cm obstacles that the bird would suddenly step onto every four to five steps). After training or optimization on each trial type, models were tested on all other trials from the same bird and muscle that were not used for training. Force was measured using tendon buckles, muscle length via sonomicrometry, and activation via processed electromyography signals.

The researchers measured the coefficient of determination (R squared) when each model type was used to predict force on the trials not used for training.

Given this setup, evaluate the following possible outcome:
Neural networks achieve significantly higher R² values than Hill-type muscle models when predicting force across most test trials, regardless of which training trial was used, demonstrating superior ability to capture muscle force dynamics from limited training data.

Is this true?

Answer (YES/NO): YES